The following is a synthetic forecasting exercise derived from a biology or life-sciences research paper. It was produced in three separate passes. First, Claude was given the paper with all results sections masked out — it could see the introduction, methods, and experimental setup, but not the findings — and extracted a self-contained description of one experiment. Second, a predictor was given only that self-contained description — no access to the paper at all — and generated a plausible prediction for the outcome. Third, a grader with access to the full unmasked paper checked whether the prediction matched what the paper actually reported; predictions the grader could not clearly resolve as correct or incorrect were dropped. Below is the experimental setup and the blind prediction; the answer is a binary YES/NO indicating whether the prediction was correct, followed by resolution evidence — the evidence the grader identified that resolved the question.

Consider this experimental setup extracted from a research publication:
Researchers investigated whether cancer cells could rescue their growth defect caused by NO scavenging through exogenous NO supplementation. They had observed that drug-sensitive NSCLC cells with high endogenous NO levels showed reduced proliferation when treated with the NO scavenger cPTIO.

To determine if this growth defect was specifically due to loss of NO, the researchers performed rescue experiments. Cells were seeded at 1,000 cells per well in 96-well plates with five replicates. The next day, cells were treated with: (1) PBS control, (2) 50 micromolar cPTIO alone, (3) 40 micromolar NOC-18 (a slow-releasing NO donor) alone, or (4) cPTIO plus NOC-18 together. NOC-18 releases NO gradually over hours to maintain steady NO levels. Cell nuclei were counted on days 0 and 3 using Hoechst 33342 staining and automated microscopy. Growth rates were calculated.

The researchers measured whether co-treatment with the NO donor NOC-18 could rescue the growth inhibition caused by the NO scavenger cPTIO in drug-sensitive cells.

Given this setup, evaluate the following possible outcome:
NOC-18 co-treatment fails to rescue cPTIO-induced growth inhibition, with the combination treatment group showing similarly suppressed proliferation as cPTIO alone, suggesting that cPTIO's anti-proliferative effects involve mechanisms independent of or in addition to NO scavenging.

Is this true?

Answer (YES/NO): NO